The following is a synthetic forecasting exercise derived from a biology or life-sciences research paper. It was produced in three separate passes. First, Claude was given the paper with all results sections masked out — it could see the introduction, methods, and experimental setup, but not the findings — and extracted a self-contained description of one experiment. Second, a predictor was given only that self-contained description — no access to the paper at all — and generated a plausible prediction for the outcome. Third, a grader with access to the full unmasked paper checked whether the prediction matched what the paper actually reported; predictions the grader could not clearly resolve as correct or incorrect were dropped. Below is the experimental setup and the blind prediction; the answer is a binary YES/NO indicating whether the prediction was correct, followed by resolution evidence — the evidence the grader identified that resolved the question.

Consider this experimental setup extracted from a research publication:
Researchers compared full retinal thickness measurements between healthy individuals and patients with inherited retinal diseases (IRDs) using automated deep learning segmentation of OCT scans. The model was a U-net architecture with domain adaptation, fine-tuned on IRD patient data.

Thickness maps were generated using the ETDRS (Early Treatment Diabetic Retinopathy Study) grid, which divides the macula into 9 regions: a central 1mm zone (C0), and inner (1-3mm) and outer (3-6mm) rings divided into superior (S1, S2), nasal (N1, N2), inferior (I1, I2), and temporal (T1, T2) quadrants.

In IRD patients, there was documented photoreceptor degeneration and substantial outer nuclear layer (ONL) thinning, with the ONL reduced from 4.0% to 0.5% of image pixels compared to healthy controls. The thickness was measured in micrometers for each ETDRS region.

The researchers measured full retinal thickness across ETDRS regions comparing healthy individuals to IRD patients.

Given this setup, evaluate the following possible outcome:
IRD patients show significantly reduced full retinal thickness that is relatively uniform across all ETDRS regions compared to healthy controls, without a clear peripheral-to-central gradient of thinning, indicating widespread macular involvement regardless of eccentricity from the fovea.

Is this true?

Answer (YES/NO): NO